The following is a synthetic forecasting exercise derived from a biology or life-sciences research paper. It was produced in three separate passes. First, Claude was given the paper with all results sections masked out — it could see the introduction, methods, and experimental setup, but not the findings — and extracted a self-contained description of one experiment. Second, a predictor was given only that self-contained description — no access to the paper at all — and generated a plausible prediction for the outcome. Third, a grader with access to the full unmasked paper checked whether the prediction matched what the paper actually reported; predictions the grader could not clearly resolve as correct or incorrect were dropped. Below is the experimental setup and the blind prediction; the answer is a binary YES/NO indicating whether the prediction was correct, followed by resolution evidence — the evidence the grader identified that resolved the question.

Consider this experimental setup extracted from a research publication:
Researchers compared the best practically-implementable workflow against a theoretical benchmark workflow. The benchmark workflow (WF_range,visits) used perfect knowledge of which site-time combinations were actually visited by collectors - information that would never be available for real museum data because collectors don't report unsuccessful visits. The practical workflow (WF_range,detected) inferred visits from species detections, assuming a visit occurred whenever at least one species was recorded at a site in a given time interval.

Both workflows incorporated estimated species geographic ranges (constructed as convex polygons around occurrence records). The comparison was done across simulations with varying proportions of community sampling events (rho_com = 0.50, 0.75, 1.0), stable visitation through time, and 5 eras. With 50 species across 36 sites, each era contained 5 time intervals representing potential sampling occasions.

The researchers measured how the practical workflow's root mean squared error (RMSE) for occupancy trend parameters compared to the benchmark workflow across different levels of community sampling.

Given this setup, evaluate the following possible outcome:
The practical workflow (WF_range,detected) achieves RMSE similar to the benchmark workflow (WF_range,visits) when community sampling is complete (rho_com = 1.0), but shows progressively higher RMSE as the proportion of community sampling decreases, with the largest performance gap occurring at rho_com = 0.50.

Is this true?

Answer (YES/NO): YES